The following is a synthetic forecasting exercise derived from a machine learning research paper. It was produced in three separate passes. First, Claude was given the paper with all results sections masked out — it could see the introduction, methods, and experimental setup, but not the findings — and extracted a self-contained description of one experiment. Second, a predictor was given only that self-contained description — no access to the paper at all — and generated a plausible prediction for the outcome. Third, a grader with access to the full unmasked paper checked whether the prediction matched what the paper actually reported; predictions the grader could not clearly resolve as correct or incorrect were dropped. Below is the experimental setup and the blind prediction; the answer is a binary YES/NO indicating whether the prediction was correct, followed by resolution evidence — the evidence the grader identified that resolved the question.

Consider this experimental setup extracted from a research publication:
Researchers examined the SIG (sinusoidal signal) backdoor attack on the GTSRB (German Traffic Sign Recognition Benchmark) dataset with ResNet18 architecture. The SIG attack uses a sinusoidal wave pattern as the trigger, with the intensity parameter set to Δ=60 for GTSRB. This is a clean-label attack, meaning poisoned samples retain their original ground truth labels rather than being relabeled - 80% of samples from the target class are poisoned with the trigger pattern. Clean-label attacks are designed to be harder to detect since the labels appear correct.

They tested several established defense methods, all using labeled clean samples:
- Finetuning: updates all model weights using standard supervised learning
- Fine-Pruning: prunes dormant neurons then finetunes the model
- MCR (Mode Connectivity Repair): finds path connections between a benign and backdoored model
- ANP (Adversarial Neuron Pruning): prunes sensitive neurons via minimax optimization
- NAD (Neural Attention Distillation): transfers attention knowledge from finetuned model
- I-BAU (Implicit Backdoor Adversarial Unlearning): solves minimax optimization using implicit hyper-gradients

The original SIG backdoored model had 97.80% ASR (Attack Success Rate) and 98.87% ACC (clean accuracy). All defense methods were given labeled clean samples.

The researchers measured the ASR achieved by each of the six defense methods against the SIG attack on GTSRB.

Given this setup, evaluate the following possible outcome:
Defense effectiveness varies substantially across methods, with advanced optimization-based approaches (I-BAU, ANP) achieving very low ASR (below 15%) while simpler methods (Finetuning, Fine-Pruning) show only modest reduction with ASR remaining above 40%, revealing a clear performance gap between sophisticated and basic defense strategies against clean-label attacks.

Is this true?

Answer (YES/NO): NO